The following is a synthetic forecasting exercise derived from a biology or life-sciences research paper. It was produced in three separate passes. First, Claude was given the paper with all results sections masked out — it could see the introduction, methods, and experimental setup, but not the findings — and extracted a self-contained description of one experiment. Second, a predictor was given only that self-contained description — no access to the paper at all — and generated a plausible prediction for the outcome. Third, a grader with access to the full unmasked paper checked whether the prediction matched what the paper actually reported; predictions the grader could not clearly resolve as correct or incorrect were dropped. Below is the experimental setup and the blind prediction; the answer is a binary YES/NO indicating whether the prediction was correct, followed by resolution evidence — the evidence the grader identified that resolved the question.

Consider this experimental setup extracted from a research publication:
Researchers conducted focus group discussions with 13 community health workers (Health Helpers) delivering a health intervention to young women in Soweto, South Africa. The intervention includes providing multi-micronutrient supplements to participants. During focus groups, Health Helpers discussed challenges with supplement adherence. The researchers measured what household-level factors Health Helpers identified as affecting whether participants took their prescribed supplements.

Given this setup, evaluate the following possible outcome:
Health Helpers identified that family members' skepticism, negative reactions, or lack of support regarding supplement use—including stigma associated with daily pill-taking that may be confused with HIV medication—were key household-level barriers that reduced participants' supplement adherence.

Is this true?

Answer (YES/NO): YES